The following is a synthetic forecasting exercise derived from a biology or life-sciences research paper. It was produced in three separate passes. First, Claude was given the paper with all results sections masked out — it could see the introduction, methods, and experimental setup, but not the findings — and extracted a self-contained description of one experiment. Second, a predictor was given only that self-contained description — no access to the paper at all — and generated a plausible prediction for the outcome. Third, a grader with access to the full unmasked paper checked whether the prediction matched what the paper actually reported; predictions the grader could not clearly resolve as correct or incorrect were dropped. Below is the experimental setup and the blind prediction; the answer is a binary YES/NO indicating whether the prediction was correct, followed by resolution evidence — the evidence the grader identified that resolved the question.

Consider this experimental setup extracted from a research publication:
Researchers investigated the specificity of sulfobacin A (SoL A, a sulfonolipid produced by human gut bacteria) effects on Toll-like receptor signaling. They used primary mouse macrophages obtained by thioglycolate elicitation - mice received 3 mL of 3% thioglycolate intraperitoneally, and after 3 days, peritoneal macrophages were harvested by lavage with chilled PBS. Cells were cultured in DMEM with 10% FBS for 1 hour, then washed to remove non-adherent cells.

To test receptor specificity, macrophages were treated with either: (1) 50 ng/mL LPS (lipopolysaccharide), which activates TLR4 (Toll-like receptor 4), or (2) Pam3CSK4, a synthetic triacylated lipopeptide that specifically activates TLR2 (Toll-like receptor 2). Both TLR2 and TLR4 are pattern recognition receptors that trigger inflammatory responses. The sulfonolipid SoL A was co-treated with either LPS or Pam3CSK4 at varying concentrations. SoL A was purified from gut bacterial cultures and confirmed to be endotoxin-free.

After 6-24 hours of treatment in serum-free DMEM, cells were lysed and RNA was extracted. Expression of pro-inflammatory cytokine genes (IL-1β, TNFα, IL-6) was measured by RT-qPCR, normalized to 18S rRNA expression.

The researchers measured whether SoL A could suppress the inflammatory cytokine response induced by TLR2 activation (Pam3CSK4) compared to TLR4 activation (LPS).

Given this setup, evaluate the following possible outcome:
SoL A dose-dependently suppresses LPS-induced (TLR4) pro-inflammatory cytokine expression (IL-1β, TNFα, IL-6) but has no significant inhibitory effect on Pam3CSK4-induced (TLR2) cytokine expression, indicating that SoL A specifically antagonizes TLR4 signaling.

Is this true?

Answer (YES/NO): NO